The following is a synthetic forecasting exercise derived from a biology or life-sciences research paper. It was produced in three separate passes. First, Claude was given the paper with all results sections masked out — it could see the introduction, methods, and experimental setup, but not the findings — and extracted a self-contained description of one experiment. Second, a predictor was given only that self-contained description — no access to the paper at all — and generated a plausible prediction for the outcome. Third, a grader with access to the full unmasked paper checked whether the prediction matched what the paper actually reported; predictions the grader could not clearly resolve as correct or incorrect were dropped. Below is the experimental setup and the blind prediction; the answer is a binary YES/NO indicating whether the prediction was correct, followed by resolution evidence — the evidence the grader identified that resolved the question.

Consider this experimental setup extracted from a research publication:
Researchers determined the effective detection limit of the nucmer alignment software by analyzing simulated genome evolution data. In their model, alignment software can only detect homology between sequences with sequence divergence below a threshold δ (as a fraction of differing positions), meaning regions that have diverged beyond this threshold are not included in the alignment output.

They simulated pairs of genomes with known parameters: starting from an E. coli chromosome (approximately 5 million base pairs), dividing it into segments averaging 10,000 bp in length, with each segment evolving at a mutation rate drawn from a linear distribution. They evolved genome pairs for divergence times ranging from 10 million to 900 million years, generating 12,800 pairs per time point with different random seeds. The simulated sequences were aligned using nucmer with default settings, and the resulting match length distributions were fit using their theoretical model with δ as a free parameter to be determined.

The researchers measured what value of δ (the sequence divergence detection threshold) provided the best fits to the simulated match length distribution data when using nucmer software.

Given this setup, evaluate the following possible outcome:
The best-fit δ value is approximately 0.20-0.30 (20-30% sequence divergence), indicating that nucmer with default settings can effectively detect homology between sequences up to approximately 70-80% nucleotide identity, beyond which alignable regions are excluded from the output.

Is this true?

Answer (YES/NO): YES